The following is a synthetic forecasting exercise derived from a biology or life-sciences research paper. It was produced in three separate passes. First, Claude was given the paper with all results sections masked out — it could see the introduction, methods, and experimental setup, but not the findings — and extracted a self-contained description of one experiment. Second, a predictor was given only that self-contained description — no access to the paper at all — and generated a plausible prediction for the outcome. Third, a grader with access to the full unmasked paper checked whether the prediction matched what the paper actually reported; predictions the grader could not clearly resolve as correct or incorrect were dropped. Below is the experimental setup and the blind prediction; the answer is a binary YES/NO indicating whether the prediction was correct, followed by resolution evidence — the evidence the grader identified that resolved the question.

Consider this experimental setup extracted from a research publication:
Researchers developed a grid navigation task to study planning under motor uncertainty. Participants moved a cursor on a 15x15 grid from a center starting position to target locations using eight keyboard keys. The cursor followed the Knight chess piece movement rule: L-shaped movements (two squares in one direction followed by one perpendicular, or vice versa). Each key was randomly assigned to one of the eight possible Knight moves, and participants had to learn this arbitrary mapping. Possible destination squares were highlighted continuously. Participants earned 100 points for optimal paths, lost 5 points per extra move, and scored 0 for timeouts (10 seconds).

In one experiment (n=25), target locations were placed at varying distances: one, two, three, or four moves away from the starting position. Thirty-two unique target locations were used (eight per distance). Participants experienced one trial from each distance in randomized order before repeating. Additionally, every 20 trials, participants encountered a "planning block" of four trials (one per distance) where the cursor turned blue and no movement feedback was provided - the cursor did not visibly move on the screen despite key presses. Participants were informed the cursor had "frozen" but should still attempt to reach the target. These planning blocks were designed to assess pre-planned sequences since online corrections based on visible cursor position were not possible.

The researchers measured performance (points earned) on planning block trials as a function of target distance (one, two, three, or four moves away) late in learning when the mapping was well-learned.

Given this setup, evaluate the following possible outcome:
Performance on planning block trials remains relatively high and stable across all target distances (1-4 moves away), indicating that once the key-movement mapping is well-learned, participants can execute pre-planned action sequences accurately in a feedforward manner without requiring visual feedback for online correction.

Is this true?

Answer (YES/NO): NO